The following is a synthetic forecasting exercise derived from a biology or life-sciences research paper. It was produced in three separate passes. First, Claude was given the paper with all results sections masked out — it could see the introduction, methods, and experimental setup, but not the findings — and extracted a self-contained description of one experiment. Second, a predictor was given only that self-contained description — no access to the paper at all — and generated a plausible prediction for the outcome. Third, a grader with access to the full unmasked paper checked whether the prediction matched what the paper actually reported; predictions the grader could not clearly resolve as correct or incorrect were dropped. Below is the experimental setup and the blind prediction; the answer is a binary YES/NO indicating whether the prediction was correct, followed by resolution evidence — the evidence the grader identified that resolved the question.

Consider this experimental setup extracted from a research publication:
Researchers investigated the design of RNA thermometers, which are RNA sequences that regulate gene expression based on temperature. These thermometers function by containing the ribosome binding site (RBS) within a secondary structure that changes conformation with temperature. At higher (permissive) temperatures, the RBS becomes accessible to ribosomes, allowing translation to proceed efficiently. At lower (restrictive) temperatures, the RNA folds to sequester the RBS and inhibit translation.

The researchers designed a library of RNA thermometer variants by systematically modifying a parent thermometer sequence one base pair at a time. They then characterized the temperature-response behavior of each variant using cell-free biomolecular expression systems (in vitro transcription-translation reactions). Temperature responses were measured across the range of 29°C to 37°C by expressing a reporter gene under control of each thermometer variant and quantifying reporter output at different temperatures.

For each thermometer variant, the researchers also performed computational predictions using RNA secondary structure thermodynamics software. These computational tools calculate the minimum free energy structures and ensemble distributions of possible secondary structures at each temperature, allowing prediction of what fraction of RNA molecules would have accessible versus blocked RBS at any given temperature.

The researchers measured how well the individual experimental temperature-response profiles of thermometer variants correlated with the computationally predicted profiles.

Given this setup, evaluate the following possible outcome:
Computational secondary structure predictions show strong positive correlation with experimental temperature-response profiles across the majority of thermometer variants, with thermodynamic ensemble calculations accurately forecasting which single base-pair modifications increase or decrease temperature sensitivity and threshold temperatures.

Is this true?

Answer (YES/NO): NO